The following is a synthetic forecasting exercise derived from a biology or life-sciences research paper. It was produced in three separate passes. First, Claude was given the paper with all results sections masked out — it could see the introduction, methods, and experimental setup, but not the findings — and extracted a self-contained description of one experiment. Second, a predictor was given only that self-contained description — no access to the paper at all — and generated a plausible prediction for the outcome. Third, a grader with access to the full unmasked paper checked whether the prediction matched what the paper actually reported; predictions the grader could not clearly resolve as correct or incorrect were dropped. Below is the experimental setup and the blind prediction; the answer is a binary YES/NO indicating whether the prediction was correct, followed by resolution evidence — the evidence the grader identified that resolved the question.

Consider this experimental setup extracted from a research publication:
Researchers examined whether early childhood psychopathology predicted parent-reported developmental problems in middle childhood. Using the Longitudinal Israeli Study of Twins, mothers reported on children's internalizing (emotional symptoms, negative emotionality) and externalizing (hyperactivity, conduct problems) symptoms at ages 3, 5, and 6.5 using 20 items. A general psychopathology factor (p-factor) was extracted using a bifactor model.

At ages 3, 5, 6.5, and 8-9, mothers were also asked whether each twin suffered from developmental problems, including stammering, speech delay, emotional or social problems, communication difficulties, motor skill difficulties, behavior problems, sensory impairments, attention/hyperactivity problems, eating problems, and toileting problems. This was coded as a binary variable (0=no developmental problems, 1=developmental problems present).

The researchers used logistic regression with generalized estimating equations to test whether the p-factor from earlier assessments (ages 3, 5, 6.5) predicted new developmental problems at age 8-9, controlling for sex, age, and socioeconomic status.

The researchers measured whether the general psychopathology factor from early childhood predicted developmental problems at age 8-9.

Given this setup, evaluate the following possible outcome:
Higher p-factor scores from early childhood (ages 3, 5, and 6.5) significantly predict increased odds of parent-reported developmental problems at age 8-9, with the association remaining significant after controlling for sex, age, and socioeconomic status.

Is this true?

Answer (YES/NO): YES